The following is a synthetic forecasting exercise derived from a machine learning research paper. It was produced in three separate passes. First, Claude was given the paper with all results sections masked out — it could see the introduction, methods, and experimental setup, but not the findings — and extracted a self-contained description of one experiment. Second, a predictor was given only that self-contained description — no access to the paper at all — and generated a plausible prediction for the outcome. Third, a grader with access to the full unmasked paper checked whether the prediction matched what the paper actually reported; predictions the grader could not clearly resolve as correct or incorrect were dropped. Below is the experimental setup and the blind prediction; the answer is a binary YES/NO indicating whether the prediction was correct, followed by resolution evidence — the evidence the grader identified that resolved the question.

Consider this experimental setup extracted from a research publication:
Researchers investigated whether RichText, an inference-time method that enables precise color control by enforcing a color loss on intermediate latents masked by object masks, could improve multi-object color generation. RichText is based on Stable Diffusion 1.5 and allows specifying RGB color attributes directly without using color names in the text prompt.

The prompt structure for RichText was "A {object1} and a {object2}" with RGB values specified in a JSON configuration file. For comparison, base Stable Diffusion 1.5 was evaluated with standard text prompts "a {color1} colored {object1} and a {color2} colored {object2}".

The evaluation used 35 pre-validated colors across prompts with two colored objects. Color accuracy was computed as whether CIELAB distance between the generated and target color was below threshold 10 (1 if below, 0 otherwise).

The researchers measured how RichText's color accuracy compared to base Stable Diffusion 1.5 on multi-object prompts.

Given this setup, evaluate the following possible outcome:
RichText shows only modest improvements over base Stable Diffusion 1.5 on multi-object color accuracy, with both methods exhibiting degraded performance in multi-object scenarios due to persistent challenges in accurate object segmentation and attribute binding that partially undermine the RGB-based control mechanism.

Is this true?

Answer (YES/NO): NO